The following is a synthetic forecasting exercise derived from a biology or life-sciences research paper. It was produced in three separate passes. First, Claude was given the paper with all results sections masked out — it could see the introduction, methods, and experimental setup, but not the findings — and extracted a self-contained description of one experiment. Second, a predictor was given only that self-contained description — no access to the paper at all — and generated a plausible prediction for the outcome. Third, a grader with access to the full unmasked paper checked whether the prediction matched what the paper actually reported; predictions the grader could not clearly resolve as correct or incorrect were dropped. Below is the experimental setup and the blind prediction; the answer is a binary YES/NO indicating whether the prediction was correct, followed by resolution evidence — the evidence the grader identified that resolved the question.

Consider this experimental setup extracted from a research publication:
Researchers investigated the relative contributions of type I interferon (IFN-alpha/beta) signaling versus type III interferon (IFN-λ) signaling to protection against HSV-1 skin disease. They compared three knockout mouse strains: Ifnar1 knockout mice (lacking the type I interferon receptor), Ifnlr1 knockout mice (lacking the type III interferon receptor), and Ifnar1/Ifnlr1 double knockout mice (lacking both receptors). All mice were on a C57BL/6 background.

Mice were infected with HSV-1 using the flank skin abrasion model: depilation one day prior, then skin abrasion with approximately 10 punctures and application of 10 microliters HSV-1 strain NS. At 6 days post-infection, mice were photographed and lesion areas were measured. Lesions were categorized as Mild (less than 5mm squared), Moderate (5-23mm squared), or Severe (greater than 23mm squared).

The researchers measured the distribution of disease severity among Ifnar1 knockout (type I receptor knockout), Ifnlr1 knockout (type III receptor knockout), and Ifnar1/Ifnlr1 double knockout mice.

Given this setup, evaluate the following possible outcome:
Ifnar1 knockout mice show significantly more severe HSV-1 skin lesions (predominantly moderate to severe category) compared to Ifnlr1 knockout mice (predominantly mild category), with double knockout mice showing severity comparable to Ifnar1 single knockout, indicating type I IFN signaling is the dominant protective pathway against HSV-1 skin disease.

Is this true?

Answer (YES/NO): NO